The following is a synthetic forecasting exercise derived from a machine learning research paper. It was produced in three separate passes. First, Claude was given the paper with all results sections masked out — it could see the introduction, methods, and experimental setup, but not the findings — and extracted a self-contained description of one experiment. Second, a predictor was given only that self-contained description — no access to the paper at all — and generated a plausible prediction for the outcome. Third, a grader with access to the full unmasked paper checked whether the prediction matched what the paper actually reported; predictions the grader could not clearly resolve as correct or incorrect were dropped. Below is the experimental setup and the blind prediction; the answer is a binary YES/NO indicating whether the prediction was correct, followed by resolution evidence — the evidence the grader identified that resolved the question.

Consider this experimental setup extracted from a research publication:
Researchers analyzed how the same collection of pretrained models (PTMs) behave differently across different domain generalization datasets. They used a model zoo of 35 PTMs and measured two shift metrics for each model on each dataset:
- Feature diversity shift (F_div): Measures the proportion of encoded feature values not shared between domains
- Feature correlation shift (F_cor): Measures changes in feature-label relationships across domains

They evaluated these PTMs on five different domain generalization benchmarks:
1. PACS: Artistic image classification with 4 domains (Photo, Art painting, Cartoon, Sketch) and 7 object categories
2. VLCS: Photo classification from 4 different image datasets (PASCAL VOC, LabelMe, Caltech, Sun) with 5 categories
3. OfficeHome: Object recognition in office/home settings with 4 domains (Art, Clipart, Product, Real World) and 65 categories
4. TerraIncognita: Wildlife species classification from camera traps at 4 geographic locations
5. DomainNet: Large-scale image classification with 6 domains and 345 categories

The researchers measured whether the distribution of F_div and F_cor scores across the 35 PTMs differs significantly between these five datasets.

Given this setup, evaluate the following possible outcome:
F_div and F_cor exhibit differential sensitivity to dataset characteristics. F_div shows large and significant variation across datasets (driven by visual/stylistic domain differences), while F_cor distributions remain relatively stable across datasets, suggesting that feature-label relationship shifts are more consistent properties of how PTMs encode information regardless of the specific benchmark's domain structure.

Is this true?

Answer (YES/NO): NO